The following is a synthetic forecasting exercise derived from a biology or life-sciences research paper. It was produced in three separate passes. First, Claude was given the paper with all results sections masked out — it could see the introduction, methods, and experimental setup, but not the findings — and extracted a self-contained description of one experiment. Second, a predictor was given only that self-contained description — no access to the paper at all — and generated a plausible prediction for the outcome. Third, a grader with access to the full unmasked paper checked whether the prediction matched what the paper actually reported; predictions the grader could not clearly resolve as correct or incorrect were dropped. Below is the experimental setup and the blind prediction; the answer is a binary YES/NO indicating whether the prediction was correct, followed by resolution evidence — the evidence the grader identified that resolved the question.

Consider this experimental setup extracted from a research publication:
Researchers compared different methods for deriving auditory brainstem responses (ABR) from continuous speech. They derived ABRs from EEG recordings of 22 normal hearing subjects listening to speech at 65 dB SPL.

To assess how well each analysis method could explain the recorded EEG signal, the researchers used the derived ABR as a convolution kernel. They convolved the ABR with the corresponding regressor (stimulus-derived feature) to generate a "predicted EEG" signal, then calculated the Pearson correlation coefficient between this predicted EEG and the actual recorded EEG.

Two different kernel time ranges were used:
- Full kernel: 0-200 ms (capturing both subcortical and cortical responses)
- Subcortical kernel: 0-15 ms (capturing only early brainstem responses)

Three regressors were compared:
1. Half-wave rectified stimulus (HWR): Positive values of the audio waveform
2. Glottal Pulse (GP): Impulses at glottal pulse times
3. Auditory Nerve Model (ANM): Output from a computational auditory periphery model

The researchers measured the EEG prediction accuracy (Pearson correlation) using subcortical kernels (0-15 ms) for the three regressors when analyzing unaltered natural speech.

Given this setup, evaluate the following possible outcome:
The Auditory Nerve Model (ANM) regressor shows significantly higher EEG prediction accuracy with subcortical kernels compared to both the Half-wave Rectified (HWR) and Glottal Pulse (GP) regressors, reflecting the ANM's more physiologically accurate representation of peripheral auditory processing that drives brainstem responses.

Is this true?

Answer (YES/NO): NO